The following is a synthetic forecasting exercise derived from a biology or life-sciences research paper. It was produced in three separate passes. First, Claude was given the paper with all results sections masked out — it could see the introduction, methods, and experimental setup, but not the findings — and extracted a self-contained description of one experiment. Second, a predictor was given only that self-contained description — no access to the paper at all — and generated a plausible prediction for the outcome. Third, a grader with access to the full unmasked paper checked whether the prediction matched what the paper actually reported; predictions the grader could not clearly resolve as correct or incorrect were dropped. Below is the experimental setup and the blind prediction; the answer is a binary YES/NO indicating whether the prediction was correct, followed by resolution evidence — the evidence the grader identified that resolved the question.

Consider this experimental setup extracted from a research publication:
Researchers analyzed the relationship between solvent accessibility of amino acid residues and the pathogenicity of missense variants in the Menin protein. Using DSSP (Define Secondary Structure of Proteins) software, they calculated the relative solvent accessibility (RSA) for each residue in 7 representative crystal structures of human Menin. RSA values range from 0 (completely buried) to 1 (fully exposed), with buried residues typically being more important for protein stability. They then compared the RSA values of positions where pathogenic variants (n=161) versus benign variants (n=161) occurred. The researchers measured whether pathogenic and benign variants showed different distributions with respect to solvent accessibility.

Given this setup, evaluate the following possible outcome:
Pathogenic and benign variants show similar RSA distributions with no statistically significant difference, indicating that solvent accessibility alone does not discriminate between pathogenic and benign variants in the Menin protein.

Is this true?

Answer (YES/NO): NO